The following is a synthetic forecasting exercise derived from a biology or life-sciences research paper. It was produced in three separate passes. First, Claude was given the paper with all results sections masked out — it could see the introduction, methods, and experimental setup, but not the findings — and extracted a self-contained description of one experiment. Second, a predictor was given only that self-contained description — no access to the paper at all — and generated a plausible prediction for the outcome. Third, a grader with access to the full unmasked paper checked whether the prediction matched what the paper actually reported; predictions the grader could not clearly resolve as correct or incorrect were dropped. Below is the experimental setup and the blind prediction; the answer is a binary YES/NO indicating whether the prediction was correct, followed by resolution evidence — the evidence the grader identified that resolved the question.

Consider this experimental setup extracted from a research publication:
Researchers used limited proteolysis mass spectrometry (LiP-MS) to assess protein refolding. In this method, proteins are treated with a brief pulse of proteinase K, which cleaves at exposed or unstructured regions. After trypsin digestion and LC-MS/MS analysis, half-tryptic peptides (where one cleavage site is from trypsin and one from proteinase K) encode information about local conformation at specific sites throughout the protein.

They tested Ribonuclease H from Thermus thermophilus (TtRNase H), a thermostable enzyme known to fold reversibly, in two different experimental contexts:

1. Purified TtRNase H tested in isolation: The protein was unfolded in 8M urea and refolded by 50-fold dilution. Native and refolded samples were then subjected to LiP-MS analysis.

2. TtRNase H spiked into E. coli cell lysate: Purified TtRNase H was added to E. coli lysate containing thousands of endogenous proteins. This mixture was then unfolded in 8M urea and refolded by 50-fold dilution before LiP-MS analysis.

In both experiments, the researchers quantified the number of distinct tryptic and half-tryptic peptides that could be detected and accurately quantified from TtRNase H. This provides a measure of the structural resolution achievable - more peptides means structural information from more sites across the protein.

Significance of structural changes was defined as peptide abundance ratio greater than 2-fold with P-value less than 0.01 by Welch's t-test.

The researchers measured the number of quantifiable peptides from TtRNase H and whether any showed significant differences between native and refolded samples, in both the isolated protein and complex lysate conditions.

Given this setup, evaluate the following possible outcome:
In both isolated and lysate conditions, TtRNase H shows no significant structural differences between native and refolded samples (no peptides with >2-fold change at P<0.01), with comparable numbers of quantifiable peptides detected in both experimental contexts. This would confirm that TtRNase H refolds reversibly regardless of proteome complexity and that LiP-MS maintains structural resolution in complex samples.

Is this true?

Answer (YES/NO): YES